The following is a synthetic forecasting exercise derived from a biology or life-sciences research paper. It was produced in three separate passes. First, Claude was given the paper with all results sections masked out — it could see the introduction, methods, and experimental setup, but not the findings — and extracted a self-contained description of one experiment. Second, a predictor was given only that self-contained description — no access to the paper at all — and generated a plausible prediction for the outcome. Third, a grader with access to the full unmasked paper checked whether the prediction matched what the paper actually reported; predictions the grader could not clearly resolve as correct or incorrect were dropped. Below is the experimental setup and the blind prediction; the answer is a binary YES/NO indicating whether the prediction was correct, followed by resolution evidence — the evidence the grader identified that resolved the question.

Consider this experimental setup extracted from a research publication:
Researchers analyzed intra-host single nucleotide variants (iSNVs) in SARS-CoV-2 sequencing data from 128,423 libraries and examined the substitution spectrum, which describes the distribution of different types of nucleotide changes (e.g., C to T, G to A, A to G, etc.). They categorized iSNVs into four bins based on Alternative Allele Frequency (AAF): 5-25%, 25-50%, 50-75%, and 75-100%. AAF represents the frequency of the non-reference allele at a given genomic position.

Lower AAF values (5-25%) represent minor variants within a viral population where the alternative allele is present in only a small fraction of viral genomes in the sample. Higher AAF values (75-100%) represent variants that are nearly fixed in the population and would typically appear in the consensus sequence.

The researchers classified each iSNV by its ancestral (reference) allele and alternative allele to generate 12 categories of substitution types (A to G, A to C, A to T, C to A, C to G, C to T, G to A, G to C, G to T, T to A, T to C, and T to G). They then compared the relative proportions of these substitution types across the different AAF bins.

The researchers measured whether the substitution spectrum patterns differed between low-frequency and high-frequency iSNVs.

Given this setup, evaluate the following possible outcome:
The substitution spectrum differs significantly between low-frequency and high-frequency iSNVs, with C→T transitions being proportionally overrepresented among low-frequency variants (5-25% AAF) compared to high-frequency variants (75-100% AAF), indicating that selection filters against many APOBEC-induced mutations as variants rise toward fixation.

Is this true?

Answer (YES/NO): NO